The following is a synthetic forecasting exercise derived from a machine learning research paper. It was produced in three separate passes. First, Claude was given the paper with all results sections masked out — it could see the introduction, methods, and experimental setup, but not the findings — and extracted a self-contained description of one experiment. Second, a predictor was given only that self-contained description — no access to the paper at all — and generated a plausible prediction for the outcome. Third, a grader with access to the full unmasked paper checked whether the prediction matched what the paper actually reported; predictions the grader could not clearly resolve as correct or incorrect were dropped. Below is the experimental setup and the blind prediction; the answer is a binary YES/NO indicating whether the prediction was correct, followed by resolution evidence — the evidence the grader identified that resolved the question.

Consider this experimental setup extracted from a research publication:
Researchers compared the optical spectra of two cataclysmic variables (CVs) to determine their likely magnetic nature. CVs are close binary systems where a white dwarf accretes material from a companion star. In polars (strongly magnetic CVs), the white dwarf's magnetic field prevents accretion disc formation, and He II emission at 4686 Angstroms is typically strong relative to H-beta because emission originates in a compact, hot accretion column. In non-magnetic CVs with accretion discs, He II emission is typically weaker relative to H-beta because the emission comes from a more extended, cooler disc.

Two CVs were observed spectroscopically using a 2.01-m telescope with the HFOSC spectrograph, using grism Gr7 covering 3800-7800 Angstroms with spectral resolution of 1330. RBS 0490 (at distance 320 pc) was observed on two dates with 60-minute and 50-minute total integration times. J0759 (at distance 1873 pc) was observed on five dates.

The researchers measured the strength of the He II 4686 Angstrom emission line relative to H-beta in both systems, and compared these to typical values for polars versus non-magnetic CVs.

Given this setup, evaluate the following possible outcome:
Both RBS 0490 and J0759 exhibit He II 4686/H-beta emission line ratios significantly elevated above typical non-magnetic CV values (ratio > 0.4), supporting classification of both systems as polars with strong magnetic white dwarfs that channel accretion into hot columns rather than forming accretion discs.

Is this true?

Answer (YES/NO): NO